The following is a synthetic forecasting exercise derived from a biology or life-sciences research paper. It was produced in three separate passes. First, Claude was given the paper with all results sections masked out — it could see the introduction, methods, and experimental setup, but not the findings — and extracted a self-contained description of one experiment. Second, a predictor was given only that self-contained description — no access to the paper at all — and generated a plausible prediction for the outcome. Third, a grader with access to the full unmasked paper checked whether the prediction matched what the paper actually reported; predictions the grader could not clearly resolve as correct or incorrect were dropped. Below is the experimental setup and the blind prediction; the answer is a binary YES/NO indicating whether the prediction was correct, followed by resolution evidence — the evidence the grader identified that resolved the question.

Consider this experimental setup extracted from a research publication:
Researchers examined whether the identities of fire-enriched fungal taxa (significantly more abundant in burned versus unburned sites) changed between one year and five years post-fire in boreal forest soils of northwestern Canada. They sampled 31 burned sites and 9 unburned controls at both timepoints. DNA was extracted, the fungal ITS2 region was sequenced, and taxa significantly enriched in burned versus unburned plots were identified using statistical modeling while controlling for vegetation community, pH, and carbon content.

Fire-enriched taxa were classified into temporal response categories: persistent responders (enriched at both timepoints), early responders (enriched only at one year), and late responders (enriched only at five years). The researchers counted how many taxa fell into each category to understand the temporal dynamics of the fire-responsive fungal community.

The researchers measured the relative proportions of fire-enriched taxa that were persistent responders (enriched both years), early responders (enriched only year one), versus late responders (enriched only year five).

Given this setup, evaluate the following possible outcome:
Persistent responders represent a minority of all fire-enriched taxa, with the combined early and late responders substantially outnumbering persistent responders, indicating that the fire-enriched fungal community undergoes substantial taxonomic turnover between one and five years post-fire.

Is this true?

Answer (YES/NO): YES